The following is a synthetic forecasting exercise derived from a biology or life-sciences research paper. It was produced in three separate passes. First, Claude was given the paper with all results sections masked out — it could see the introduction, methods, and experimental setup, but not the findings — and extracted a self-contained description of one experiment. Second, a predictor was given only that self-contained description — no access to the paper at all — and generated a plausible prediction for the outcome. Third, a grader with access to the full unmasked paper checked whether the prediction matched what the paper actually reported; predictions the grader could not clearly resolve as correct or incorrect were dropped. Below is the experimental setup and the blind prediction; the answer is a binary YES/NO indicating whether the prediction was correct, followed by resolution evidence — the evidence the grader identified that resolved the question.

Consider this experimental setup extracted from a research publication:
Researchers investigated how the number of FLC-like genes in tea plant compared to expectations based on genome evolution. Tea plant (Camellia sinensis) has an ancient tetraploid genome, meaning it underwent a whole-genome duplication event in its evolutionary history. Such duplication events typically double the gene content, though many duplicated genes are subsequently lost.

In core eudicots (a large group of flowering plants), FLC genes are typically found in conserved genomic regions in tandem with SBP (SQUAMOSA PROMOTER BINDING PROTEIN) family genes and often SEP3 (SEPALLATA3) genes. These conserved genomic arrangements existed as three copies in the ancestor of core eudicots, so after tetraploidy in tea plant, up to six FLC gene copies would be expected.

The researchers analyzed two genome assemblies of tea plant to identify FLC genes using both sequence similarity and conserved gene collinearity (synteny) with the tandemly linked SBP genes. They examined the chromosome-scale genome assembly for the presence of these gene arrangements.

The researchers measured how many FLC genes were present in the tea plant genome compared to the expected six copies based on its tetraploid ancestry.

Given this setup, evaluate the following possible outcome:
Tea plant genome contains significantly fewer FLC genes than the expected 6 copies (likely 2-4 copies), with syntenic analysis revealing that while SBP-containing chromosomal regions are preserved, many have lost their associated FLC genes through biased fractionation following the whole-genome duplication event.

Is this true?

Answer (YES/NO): YES